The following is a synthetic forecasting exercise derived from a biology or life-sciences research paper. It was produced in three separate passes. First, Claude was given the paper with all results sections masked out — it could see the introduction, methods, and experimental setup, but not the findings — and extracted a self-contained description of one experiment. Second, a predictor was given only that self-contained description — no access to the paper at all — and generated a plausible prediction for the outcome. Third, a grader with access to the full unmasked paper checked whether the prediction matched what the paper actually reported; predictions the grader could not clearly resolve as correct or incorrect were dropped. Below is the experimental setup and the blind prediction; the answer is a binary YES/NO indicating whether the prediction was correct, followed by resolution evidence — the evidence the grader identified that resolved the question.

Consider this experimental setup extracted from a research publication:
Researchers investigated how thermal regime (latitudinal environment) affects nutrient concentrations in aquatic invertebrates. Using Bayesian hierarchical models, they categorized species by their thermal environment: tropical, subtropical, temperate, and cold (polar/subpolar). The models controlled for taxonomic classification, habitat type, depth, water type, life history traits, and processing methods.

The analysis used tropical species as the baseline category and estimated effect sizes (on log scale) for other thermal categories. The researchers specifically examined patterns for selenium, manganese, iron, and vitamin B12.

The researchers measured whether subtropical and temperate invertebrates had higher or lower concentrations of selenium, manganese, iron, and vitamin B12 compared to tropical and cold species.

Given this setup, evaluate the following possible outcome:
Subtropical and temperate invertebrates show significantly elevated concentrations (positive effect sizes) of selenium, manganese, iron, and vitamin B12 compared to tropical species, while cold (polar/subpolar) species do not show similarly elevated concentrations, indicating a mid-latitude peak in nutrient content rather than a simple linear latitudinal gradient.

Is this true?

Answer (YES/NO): NO